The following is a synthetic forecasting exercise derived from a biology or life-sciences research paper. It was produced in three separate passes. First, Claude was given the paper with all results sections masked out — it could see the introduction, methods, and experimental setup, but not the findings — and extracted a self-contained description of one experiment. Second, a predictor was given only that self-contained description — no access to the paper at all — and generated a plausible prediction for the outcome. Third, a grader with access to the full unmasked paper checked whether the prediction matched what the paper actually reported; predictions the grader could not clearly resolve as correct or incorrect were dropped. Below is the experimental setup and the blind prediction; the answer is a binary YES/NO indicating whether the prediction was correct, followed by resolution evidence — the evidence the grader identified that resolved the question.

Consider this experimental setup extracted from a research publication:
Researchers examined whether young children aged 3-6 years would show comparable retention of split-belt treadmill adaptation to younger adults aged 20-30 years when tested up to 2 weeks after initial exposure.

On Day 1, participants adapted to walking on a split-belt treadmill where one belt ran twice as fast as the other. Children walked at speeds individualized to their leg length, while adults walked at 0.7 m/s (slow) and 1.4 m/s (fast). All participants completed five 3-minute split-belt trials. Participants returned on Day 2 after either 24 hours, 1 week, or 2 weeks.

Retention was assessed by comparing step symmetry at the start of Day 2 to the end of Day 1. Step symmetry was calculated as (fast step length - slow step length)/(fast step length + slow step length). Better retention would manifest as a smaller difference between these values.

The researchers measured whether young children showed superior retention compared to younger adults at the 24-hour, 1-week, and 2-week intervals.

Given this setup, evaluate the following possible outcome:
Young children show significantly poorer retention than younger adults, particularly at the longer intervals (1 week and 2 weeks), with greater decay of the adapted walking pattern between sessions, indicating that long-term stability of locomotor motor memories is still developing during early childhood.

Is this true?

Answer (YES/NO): NO